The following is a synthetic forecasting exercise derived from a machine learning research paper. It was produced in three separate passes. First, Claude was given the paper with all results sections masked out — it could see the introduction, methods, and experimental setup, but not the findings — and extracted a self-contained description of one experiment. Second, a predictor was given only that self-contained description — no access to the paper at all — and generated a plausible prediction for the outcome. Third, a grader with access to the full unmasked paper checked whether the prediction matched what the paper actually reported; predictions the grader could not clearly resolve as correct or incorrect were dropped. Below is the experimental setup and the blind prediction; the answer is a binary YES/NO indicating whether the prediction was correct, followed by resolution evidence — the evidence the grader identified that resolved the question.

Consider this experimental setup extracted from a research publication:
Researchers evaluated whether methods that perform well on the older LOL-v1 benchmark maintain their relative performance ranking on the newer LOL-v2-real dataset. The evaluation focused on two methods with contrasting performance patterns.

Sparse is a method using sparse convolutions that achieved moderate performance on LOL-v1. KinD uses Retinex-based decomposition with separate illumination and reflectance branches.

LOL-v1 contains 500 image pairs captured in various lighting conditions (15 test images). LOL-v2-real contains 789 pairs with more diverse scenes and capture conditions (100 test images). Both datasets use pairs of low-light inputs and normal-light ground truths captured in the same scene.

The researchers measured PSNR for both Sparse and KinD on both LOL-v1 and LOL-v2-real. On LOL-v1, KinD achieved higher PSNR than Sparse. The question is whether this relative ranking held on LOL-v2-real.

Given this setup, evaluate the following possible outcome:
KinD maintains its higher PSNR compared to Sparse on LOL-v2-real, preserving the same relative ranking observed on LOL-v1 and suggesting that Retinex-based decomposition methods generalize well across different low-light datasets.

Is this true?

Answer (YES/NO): NO